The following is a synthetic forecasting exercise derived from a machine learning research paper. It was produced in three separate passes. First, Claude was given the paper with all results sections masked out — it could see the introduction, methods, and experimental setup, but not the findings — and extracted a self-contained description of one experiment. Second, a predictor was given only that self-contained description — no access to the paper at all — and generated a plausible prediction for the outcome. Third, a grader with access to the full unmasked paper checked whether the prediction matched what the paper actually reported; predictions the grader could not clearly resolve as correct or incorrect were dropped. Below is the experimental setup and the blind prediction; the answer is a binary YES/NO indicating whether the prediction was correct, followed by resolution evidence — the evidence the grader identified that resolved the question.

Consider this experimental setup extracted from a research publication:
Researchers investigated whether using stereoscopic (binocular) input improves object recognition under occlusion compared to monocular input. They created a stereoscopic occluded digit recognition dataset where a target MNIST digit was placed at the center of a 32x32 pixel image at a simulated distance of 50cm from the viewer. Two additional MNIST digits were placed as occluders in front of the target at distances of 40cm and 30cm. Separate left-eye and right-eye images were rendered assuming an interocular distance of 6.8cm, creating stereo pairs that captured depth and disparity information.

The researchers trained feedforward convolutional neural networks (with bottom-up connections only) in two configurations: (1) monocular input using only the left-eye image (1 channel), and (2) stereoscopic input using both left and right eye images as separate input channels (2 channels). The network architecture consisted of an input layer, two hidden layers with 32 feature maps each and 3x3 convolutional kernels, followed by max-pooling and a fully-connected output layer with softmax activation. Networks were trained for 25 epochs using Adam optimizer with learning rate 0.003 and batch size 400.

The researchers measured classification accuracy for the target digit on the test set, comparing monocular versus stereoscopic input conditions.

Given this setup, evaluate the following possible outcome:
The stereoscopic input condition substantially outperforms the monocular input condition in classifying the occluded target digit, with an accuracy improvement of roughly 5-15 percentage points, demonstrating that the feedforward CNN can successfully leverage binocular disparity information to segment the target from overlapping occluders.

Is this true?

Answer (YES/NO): YES